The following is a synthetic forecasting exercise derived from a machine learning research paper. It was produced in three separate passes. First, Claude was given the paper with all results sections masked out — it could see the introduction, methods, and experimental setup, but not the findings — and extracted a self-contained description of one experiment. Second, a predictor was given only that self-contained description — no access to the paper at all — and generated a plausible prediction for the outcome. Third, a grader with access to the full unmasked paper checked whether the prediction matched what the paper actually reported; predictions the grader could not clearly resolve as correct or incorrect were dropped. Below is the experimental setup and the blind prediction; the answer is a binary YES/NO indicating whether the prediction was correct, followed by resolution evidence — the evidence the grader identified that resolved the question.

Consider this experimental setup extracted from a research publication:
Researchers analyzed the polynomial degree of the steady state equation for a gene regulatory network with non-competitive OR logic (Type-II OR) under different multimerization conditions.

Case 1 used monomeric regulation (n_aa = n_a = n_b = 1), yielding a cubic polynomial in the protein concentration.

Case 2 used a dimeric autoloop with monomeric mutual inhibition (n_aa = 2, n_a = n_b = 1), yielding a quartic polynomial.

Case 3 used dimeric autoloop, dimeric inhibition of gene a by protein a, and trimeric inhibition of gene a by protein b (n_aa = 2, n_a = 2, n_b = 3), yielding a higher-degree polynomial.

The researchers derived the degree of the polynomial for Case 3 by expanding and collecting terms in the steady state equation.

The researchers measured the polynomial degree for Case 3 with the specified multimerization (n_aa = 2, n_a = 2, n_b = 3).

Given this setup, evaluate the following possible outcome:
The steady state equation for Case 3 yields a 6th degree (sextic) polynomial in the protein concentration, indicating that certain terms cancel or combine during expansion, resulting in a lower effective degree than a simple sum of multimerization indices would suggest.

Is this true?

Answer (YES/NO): NO